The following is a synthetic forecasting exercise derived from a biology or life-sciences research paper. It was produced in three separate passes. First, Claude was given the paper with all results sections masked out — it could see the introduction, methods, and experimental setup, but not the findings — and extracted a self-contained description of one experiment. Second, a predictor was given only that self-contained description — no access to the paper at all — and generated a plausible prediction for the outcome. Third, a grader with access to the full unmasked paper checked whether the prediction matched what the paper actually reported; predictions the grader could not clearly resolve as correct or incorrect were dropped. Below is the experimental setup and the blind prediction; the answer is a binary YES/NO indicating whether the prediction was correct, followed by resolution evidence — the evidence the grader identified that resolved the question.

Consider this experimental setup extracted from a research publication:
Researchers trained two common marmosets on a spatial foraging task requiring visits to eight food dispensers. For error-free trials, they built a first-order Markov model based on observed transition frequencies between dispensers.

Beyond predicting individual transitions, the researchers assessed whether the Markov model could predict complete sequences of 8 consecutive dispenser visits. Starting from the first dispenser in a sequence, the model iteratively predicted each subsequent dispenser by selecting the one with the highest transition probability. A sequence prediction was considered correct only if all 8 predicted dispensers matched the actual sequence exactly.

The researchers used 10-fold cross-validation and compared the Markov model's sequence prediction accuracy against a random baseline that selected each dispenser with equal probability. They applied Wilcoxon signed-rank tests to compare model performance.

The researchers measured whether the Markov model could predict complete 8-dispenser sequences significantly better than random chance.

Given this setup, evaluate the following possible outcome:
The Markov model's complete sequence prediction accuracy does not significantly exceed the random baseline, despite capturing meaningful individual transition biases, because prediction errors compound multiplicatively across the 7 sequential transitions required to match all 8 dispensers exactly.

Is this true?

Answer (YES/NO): NO